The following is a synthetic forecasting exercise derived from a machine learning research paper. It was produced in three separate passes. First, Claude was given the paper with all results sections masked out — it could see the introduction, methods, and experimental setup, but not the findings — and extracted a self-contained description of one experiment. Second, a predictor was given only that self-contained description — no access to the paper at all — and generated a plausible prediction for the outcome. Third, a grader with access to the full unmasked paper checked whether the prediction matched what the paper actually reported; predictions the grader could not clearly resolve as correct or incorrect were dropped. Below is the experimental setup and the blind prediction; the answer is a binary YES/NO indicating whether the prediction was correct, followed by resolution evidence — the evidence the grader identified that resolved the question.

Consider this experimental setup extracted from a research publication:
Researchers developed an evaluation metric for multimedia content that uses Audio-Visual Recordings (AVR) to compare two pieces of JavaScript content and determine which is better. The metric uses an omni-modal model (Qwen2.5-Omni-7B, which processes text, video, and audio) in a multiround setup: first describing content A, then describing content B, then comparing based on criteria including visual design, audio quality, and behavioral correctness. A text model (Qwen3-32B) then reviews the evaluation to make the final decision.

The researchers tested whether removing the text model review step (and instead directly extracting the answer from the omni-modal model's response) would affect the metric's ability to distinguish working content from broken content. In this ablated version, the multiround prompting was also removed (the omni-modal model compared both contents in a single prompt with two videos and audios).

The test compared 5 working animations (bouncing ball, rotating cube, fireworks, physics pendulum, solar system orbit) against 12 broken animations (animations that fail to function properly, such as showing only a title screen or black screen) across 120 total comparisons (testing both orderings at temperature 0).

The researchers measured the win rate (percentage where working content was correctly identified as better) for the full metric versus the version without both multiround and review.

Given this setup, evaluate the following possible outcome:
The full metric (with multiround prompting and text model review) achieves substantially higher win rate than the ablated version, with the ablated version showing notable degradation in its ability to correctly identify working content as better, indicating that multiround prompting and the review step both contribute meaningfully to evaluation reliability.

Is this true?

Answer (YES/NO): YES